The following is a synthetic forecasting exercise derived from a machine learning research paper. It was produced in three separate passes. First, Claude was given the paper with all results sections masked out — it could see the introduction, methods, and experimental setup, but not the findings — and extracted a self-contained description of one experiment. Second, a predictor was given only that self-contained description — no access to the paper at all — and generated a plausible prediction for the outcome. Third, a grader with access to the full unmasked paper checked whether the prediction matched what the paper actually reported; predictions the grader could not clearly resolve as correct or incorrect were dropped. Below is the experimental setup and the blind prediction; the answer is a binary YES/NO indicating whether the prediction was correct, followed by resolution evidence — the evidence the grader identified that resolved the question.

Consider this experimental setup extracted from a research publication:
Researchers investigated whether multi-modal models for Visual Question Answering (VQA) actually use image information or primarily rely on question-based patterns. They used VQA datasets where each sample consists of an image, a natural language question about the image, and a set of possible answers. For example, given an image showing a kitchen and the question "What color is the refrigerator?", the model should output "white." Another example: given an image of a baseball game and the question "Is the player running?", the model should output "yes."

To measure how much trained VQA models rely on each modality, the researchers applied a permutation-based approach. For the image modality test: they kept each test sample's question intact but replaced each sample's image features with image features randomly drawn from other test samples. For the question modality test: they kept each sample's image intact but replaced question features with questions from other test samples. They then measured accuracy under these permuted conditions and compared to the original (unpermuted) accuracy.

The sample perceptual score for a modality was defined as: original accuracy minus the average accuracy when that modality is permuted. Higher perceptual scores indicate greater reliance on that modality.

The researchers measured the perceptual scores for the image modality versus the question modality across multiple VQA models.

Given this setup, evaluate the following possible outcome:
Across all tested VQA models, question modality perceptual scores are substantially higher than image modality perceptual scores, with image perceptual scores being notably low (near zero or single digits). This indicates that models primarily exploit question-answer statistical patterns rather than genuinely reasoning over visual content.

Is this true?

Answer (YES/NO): NO